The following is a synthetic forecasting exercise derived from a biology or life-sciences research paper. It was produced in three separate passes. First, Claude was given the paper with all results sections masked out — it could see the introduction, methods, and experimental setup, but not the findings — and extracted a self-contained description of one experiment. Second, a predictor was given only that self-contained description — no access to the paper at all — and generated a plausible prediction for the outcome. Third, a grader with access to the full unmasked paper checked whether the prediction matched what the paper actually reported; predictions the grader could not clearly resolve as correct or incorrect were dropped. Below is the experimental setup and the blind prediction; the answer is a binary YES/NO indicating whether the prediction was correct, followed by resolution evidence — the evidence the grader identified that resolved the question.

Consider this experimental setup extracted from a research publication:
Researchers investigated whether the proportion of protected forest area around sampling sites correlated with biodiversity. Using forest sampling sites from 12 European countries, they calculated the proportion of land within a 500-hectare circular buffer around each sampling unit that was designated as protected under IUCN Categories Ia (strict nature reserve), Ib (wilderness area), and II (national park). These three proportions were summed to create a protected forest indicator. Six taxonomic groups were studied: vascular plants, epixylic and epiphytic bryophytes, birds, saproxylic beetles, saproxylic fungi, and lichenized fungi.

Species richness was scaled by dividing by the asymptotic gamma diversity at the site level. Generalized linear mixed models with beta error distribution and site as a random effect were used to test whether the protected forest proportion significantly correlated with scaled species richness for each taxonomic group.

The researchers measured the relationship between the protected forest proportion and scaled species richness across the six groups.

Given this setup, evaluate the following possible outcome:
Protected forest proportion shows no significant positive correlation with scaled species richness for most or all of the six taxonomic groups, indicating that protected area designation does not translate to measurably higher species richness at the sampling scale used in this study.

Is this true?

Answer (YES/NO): NO